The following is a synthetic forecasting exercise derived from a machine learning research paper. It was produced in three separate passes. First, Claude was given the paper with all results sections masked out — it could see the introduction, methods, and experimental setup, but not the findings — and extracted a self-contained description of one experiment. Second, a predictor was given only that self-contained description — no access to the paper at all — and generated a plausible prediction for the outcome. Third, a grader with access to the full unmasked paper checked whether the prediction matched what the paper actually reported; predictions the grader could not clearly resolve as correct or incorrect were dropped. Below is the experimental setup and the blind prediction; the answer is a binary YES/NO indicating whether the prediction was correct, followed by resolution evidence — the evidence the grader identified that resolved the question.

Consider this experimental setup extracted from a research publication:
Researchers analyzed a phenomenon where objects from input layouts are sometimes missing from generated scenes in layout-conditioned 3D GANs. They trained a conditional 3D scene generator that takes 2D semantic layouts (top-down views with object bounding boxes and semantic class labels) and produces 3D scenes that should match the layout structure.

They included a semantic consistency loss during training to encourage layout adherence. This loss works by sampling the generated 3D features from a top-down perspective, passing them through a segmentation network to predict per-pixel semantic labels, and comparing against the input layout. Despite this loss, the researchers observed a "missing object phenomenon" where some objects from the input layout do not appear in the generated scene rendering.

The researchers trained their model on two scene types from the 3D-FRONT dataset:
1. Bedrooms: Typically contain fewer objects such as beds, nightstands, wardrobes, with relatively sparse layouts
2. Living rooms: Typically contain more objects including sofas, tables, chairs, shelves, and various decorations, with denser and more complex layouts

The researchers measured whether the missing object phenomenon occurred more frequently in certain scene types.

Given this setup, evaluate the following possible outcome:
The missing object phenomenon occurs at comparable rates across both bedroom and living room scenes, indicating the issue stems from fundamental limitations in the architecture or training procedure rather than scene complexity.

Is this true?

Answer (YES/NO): NO